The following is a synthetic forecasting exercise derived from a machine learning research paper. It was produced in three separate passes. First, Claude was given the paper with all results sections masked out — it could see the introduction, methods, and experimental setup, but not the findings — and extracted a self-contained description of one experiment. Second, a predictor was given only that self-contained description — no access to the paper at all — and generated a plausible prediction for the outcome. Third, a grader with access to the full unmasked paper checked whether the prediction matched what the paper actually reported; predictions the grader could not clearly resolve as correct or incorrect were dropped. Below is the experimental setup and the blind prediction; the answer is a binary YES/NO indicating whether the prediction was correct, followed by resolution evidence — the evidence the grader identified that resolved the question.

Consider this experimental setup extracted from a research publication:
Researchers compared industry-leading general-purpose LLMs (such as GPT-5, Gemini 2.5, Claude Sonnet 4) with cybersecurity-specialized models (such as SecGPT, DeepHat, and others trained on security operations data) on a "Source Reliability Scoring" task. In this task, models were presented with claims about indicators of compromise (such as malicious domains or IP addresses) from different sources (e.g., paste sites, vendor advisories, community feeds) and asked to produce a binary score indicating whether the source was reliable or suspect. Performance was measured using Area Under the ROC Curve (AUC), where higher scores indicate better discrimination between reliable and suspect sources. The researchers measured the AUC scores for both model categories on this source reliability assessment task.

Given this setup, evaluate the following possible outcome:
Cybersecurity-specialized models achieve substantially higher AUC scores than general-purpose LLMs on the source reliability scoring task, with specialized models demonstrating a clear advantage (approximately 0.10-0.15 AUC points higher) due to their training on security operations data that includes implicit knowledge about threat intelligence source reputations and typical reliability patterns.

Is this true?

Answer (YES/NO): NO